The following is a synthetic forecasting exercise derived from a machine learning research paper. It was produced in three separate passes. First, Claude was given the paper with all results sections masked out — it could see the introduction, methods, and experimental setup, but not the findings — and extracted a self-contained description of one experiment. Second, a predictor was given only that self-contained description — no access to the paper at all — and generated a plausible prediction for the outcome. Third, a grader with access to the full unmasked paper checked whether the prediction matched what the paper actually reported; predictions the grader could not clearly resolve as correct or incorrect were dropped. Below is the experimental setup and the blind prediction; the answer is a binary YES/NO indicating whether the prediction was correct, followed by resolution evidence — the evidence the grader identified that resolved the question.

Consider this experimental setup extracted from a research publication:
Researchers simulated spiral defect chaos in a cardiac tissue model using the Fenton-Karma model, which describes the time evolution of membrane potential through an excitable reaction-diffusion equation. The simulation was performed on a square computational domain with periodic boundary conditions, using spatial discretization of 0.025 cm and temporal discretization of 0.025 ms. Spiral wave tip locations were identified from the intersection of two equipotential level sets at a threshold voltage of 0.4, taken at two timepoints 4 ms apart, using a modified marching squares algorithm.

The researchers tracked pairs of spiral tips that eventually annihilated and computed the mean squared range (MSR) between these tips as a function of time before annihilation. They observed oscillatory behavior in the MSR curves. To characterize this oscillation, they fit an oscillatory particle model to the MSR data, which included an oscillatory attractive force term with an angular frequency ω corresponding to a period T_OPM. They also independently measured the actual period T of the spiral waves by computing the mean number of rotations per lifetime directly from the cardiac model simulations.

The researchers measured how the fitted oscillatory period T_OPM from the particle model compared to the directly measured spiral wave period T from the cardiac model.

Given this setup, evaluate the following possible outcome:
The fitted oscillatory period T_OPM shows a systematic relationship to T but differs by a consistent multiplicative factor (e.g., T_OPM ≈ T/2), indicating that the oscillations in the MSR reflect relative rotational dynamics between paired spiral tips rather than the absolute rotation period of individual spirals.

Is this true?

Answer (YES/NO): NO